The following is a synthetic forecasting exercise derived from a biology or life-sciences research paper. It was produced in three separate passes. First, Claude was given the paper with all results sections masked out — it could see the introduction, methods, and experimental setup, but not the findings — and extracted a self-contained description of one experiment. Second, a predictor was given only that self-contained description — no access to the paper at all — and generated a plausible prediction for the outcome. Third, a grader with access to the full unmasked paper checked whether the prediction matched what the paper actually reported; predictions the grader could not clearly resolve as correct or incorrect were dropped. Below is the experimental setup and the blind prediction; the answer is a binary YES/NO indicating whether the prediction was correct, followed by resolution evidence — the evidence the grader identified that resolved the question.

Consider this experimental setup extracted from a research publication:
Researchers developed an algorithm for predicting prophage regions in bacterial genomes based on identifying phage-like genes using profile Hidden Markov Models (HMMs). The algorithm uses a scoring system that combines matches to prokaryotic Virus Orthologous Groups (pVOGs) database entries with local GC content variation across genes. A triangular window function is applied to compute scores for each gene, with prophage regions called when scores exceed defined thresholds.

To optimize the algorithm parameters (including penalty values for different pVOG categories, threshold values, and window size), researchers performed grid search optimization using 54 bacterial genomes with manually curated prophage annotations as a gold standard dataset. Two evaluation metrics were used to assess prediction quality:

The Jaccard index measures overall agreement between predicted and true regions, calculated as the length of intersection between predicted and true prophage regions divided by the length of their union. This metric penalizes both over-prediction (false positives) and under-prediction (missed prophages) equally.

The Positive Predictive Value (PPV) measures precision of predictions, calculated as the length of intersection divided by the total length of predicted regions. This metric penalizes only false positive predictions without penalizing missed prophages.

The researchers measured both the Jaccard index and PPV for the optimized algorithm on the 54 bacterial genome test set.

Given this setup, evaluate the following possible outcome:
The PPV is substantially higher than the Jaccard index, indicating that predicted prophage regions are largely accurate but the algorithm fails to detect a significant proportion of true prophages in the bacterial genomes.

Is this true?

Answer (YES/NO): YES